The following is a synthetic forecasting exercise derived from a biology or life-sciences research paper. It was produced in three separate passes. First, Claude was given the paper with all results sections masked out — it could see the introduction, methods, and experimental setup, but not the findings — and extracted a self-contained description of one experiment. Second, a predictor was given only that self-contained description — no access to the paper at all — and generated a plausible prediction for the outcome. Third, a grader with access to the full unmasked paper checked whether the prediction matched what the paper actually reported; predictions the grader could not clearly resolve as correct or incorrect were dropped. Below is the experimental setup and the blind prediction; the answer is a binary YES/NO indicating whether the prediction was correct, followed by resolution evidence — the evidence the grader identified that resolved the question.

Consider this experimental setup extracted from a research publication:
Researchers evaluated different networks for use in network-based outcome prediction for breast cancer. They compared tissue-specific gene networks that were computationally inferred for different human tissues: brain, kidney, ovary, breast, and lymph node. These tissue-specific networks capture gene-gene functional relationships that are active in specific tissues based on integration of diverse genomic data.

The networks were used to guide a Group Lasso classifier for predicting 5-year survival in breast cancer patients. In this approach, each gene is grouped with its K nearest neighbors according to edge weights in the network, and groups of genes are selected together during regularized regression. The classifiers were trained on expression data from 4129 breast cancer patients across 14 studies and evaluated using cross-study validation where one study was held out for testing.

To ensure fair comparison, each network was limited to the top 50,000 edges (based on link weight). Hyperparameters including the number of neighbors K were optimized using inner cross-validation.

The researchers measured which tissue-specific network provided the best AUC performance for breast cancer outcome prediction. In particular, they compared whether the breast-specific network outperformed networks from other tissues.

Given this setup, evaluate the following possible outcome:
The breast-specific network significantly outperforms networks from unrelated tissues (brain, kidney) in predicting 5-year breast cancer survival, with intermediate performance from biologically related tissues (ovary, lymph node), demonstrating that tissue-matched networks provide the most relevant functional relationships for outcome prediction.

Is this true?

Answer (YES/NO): NO